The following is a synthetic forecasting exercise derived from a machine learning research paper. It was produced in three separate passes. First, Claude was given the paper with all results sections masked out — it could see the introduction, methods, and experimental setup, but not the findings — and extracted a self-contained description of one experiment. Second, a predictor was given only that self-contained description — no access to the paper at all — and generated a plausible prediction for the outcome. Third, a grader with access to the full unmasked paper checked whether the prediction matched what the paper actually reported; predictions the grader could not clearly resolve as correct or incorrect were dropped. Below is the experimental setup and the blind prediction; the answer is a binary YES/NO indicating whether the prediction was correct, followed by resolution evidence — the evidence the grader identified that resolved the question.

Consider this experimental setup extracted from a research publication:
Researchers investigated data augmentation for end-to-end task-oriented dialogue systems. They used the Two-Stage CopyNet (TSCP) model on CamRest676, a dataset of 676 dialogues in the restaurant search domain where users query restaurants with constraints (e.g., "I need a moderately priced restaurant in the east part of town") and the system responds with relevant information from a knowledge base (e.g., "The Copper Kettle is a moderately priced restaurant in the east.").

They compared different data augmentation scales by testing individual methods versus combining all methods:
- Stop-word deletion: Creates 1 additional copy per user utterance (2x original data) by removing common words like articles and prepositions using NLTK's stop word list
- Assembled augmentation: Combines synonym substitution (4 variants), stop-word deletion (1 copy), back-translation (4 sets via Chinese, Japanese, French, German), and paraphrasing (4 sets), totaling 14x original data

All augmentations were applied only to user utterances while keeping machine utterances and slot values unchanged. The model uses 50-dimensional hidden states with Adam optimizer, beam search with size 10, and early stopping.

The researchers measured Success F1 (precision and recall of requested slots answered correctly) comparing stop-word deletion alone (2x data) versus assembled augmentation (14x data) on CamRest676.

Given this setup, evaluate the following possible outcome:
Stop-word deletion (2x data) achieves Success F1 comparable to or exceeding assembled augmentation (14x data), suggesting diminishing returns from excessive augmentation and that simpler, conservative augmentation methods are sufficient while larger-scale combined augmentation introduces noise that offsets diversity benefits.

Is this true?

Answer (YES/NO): NO